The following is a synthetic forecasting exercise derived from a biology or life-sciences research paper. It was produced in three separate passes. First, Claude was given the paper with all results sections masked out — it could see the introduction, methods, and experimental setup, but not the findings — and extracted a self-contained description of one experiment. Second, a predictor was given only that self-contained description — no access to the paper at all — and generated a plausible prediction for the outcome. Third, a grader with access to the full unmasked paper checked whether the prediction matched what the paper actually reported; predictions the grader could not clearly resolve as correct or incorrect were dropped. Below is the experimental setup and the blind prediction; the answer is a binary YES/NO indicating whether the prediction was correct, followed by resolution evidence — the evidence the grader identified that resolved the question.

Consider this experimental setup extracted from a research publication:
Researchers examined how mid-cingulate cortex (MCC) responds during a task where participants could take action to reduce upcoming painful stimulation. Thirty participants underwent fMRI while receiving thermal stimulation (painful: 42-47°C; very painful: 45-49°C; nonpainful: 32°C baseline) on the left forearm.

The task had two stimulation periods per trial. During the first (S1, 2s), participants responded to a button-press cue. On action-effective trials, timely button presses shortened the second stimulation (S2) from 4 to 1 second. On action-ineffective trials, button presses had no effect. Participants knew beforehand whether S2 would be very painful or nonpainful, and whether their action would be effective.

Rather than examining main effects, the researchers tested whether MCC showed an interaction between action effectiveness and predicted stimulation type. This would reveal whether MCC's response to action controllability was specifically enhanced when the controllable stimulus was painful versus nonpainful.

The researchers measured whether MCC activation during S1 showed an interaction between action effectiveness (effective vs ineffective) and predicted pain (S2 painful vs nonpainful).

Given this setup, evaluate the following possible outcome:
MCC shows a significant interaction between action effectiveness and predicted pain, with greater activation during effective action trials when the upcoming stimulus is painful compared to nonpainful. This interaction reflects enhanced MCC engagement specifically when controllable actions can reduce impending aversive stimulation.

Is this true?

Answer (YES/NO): NO